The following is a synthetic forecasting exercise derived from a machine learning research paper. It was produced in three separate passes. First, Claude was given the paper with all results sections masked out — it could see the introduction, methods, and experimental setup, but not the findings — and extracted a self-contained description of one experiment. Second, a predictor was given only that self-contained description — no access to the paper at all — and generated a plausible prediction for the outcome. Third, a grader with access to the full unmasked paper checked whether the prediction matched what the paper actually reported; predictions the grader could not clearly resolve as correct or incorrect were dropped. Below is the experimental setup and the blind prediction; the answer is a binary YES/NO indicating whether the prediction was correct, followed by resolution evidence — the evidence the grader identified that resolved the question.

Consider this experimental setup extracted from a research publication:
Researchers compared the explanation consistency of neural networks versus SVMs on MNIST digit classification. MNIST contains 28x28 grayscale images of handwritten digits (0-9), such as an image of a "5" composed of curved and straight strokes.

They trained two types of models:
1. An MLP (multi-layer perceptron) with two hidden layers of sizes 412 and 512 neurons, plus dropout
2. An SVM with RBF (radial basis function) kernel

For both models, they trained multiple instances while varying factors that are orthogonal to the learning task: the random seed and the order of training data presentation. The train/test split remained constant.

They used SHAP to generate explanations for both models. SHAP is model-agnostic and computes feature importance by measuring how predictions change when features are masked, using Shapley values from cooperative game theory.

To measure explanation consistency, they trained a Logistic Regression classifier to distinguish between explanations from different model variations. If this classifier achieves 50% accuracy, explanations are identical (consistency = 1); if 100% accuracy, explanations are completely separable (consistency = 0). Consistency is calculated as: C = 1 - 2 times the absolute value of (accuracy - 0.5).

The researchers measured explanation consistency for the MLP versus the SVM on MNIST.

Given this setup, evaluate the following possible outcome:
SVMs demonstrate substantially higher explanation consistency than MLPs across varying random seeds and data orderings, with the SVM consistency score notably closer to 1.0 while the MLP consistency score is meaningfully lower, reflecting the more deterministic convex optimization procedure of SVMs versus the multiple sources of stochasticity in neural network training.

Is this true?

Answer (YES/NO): YES